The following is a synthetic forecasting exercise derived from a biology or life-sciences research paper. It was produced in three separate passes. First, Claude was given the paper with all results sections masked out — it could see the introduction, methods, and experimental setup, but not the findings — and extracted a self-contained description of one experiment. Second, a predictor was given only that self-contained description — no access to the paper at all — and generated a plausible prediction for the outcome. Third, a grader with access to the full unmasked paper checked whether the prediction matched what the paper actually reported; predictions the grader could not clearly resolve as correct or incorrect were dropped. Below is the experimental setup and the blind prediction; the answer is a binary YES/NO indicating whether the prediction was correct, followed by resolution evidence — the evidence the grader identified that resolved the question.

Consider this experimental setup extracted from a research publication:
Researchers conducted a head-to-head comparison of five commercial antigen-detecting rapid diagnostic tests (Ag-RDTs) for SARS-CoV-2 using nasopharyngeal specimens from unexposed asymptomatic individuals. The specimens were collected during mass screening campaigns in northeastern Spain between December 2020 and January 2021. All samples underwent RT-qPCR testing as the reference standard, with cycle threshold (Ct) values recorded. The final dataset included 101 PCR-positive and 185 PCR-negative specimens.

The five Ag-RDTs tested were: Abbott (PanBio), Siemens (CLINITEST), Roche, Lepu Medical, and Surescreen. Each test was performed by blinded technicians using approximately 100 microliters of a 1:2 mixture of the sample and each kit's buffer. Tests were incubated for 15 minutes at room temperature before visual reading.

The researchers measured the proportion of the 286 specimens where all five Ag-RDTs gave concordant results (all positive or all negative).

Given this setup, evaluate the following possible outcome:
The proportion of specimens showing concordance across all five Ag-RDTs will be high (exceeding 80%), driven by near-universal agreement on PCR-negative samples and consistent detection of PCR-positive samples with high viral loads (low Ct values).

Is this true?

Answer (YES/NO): NO